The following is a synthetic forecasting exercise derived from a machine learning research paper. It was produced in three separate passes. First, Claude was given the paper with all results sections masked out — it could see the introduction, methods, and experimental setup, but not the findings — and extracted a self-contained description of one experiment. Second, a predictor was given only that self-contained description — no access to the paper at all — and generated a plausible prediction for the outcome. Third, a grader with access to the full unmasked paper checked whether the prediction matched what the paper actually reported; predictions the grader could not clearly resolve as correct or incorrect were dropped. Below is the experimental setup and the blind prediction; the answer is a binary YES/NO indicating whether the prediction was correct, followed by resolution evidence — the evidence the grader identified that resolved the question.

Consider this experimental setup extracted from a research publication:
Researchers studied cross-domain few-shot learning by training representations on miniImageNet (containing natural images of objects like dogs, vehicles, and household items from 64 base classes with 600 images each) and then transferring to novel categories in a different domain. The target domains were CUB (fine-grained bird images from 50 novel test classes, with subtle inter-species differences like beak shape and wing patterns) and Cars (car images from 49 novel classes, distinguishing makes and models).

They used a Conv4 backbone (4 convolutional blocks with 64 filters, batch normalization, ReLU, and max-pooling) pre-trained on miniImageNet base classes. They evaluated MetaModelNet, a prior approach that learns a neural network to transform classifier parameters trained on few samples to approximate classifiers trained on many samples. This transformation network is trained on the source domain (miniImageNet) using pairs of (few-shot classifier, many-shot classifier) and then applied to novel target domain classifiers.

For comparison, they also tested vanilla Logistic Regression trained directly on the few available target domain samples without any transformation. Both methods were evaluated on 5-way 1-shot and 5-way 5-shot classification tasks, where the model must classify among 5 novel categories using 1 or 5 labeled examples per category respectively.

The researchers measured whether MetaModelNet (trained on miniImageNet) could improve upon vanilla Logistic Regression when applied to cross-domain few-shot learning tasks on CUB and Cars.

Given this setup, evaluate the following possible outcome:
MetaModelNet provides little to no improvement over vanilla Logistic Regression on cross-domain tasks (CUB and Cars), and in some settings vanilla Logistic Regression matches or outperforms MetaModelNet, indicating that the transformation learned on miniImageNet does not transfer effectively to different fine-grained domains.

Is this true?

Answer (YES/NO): YES